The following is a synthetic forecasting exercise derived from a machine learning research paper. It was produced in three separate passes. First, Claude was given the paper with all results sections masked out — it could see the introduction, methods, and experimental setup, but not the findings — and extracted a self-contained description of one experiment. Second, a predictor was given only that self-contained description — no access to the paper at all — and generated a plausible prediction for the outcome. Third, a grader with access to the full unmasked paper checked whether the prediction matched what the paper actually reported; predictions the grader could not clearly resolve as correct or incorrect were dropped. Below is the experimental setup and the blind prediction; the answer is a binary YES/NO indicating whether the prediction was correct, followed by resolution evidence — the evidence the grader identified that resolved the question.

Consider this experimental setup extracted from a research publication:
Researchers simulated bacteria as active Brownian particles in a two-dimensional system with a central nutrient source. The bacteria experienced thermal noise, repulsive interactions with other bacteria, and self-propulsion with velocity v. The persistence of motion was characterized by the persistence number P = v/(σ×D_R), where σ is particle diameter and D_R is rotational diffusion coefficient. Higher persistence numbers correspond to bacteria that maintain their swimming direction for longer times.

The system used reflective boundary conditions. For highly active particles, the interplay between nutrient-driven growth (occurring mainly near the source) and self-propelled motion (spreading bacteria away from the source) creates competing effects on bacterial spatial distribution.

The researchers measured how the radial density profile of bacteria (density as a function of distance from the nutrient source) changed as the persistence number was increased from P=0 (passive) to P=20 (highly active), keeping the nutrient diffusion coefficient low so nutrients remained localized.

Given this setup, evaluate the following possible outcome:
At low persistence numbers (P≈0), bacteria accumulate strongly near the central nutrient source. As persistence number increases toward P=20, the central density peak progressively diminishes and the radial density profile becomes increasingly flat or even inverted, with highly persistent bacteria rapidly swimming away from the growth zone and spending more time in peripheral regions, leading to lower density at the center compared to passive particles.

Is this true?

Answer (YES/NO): NO